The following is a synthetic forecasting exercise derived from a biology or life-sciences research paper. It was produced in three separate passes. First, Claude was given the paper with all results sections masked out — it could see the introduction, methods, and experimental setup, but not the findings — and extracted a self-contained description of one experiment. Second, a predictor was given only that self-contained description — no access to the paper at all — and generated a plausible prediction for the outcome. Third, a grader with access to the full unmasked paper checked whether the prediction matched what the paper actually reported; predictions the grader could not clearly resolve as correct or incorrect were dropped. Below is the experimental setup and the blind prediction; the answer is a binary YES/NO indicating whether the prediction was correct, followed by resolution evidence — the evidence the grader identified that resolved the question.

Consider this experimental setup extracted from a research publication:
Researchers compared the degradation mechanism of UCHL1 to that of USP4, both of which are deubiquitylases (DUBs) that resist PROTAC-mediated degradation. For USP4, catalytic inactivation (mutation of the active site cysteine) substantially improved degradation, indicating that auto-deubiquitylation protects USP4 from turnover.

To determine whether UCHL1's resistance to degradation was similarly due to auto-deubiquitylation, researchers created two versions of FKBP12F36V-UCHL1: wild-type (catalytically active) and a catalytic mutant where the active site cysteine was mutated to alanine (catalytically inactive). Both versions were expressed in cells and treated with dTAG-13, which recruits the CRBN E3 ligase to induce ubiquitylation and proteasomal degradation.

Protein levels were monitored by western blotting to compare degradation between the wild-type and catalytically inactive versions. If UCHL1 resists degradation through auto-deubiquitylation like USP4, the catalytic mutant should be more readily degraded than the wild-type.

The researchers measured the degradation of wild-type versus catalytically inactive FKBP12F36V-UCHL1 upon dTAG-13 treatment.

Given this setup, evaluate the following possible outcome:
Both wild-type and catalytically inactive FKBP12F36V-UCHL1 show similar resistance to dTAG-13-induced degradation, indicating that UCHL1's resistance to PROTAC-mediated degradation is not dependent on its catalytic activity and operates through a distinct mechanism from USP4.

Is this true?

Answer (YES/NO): YES